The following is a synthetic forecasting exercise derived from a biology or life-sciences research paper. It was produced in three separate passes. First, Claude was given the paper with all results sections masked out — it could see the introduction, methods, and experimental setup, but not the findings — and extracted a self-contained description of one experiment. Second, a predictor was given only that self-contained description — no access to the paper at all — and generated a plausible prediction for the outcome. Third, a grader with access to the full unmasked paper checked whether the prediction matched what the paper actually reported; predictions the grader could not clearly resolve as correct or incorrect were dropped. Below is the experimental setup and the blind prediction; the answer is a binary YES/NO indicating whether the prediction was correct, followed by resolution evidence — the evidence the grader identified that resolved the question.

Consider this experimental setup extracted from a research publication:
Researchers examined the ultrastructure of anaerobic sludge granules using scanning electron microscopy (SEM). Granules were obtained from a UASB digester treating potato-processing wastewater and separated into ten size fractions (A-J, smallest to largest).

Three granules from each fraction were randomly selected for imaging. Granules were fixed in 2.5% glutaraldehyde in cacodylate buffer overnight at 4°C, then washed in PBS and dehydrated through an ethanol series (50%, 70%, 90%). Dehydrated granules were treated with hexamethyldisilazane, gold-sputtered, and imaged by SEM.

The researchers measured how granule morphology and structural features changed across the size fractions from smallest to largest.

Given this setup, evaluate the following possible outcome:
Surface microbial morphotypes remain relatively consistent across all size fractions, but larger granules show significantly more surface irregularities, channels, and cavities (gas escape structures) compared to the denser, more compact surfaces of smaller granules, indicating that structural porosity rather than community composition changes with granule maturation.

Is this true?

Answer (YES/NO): NO